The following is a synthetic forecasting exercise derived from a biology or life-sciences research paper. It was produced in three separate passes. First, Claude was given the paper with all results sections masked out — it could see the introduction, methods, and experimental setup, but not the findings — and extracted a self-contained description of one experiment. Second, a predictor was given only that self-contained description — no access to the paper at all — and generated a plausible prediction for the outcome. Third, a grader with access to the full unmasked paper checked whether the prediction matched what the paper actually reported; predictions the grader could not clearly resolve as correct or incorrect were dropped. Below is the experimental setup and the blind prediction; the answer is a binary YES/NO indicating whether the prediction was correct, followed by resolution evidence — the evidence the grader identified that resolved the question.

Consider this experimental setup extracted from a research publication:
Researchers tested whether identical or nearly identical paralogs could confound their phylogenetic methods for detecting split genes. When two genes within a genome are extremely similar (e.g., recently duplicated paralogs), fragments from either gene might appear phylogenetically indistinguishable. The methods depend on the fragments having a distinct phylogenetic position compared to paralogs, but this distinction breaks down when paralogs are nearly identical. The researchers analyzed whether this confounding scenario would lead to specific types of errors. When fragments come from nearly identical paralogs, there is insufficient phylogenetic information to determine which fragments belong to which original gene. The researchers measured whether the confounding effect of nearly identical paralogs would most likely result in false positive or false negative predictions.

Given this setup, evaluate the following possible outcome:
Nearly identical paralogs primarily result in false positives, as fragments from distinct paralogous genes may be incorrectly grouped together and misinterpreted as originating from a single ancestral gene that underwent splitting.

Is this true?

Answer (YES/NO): YES